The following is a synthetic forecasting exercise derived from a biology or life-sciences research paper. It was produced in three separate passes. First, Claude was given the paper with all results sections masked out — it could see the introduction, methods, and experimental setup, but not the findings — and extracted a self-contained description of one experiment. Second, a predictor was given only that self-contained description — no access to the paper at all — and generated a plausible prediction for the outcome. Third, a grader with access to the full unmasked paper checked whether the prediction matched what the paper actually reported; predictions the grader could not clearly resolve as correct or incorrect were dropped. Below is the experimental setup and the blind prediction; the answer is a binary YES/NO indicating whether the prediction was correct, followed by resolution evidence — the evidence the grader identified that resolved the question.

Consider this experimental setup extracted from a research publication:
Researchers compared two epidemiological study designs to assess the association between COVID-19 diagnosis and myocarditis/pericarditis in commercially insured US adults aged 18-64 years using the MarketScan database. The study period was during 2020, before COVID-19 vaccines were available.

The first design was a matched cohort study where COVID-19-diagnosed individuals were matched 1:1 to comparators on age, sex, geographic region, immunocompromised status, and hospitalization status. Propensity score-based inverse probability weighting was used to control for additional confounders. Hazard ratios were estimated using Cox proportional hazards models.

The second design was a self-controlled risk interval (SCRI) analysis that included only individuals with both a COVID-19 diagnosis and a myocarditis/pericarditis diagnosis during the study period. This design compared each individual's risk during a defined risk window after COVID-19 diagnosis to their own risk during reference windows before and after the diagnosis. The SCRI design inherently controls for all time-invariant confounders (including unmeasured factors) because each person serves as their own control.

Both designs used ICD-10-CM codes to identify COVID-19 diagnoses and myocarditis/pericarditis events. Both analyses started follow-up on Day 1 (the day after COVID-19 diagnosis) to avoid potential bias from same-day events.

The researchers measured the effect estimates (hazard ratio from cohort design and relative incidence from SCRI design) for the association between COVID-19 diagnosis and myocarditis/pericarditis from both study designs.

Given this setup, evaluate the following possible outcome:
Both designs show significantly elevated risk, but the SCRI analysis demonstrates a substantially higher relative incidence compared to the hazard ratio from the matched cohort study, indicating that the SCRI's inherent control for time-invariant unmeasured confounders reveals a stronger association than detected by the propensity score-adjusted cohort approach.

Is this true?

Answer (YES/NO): NO